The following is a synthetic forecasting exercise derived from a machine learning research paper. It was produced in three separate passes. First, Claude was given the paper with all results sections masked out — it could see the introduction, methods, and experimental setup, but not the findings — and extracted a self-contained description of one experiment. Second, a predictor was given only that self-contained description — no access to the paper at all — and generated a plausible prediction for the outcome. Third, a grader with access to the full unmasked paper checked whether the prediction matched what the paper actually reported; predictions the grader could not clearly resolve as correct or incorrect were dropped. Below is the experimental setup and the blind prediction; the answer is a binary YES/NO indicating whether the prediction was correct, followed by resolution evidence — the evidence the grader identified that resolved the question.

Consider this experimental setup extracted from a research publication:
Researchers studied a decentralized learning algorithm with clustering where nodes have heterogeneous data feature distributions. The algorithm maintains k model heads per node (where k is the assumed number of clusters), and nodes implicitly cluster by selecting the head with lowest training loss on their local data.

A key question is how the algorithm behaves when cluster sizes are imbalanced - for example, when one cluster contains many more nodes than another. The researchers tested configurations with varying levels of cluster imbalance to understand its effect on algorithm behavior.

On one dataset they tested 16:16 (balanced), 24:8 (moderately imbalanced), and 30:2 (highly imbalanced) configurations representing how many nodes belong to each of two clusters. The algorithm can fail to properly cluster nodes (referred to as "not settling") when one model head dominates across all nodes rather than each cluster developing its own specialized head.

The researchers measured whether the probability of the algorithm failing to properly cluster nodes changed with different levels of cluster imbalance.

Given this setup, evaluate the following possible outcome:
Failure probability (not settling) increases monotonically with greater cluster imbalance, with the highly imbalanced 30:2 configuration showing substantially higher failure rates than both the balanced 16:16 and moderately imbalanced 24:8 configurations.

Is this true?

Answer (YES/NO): YES